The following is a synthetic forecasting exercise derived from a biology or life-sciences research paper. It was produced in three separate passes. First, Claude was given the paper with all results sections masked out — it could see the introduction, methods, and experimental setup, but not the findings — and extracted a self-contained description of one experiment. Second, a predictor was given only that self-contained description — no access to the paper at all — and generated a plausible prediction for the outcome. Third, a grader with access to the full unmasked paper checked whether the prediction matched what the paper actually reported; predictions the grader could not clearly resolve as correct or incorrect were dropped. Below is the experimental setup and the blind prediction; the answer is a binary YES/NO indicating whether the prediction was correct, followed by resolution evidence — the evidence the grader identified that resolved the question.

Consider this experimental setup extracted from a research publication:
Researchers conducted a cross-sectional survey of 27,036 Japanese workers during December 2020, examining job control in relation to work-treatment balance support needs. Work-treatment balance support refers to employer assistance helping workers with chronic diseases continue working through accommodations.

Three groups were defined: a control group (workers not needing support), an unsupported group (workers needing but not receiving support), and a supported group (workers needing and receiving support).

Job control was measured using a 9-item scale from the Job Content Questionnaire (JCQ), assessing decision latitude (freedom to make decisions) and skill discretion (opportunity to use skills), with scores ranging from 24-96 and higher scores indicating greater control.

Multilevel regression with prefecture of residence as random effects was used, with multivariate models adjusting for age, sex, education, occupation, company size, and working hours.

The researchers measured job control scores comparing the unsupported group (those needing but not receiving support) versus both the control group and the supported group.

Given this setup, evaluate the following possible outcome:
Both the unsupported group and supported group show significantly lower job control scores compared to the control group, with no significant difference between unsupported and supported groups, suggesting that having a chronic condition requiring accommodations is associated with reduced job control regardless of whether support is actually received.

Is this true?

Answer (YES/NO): NO